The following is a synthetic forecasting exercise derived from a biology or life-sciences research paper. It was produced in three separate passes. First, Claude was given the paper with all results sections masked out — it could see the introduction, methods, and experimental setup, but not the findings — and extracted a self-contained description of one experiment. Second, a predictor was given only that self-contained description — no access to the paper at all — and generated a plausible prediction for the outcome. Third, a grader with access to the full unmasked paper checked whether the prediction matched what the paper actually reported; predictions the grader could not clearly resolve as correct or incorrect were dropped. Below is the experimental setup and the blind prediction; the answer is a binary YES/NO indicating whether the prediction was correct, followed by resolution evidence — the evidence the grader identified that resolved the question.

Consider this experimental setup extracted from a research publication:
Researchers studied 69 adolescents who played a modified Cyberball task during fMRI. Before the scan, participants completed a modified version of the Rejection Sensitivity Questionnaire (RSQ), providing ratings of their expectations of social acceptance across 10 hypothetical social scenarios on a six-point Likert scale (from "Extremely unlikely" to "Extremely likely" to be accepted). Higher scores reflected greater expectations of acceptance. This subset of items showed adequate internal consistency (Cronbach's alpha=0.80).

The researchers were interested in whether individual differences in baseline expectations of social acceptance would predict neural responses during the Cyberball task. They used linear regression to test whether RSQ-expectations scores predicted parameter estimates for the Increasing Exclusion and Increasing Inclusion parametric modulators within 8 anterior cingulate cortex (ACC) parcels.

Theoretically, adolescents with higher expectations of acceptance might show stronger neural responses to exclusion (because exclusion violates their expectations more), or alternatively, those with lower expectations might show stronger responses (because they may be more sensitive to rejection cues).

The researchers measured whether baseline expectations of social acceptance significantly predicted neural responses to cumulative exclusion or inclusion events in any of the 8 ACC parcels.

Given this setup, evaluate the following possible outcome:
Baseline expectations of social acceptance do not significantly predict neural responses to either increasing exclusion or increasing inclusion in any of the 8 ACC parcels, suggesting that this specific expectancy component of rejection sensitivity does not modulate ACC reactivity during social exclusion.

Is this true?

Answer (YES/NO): YES